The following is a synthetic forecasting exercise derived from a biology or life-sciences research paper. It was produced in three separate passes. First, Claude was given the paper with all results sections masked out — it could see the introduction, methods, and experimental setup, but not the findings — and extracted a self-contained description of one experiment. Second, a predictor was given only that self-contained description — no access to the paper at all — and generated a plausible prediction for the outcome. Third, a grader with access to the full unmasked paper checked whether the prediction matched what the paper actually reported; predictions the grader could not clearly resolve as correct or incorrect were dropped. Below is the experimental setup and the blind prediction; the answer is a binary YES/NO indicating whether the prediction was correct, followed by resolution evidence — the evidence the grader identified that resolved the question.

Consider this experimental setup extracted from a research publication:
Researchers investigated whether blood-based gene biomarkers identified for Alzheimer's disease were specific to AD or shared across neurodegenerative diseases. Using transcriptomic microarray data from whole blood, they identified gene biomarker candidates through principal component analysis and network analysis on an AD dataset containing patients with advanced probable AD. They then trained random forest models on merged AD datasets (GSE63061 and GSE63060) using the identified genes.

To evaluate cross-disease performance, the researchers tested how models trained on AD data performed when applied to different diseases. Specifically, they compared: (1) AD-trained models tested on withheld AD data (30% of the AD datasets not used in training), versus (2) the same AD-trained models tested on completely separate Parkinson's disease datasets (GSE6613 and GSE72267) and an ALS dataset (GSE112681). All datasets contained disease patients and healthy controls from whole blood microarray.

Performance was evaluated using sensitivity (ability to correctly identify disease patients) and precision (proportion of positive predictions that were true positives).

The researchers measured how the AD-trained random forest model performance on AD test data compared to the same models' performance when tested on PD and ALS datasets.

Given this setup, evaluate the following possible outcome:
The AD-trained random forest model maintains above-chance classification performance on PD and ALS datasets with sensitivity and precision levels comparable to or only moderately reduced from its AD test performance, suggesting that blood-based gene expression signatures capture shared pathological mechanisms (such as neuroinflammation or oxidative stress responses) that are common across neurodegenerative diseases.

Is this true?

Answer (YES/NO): YES